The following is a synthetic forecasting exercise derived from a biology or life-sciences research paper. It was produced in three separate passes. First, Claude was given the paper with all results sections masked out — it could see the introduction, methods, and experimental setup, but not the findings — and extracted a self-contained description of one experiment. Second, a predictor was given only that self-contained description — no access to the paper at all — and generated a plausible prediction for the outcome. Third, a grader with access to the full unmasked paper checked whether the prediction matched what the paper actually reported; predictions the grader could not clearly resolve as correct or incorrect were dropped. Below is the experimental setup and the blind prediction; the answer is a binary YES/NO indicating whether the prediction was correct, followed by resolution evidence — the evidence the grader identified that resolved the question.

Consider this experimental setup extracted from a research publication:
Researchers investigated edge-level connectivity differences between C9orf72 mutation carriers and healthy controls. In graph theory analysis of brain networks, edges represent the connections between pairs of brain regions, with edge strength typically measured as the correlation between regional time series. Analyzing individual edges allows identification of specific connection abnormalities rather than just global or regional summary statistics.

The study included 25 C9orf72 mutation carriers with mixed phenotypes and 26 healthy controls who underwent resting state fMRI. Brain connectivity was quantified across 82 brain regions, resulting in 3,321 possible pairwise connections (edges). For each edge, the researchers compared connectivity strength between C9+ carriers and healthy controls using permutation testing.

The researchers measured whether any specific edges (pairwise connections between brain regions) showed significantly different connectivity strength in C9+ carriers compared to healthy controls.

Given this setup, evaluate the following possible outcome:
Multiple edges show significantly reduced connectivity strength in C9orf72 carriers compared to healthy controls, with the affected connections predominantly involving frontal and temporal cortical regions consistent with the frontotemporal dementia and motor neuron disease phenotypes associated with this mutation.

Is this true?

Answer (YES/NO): YES